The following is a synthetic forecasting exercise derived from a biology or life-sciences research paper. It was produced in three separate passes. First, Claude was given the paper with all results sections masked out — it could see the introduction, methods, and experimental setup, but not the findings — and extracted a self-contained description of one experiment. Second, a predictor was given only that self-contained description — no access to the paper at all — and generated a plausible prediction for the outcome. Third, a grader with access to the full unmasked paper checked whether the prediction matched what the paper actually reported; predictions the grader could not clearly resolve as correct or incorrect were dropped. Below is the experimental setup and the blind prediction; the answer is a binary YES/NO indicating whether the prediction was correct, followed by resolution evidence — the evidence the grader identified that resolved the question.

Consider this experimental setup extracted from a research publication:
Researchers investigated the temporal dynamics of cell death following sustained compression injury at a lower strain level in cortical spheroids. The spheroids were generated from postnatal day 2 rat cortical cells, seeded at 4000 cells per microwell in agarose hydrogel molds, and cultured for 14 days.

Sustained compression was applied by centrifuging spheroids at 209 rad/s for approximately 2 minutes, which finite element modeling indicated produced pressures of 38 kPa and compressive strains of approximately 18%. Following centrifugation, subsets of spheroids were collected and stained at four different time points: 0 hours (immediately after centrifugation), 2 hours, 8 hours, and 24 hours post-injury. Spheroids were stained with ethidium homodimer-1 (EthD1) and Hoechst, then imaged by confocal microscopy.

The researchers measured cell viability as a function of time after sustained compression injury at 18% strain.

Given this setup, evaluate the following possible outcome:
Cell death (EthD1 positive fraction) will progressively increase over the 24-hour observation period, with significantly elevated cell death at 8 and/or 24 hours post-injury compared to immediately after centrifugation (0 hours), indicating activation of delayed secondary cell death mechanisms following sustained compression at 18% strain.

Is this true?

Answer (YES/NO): NO